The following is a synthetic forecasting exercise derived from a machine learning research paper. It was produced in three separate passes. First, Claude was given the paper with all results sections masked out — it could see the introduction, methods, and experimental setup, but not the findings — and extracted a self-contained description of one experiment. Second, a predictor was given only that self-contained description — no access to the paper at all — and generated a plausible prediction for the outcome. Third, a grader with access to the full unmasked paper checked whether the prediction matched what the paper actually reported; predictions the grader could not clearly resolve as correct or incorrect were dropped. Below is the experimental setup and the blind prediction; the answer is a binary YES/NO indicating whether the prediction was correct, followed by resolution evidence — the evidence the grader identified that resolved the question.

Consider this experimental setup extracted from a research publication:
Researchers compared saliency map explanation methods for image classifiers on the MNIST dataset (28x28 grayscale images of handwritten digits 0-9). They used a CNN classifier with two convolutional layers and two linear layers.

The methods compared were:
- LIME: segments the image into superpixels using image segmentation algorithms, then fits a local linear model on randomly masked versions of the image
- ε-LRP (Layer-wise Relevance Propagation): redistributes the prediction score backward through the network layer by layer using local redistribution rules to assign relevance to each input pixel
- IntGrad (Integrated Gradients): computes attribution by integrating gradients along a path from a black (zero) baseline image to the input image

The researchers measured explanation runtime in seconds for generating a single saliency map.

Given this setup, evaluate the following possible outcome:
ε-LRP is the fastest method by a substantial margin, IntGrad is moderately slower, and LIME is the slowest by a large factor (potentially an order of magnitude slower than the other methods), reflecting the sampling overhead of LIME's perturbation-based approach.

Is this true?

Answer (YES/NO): NO